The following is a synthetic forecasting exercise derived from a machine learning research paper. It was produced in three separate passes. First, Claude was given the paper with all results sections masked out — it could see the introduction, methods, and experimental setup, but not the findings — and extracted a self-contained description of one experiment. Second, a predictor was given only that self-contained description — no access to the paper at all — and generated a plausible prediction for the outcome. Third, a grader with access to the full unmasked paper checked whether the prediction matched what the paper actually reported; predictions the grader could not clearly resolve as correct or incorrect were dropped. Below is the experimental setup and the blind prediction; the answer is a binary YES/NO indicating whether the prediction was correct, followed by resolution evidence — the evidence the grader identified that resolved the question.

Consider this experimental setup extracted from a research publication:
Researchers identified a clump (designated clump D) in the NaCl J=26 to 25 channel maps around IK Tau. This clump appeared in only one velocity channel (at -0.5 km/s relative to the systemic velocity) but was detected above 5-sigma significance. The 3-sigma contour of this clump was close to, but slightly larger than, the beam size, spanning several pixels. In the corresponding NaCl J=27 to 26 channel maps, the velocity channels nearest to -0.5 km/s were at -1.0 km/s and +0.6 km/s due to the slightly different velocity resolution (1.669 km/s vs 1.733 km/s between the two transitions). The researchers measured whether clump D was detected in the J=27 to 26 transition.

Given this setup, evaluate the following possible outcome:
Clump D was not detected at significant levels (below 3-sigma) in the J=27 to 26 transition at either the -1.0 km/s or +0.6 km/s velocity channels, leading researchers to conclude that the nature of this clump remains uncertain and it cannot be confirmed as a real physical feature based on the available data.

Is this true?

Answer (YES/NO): NO